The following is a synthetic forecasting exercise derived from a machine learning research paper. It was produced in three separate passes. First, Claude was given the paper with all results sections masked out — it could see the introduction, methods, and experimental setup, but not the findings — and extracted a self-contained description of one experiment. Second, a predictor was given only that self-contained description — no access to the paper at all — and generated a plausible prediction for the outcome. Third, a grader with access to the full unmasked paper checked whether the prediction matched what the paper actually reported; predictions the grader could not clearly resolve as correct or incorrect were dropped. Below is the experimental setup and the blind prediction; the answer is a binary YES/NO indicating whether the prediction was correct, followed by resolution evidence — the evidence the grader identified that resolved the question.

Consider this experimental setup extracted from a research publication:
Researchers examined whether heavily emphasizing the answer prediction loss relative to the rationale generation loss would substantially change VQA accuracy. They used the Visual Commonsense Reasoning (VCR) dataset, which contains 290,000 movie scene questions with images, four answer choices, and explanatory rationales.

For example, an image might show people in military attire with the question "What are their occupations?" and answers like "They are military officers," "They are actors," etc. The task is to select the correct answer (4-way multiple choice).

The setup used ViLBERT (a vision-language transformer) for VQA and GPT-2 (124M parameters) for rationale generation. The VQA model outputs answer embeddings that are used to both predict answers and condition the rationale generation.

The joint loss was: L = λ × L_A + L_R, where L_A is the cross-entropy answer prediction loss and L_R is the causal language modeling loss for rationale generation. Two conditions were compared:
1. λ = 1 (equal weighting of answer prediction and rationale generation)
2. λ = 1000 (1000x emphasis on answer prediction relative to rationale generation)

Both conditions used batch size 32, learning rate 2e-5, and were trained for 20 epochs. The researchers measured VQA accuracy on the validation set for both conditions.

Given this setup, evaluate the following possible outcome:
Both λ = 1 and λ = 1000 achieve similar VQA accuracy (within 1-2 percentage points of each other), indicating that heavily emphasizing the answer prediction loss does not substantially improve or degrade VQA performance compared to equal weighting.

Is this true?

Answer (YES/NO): YES